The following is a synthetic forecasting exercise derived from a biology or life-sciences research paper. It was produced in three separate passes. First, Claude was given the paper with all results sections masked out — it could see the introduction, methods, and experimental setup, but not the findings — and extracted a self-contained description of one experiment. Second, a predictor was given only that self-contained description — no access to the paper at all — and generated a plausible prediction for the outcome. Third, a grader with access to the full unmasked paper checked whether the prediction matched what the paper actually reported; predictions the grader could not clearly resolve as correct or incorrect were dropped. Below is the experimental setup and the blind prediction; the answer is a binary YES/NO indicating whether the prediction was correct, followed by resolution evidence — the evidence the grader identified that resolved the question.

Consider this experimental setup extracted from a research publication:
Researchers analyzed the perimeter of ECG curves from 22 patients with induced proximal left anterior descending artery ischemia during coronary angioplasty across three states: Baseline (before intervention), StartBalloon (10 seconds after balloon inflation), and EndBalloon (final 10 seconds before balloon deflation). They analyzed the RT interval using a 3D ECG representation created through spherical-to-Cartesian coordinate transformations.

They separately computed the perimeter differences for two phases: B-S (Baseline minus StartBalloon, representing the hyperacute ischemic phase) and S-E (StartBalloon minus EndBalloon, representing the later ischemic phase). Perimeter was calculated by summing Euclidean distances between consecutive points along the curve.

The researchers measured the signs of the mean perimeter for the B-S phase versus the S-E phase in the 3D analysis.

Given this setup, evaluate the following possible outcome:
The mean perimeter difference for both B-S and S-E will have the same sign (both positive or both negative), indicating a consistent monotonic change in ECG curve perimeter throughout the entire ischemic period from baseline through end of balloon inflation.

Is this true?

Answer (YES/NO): NO